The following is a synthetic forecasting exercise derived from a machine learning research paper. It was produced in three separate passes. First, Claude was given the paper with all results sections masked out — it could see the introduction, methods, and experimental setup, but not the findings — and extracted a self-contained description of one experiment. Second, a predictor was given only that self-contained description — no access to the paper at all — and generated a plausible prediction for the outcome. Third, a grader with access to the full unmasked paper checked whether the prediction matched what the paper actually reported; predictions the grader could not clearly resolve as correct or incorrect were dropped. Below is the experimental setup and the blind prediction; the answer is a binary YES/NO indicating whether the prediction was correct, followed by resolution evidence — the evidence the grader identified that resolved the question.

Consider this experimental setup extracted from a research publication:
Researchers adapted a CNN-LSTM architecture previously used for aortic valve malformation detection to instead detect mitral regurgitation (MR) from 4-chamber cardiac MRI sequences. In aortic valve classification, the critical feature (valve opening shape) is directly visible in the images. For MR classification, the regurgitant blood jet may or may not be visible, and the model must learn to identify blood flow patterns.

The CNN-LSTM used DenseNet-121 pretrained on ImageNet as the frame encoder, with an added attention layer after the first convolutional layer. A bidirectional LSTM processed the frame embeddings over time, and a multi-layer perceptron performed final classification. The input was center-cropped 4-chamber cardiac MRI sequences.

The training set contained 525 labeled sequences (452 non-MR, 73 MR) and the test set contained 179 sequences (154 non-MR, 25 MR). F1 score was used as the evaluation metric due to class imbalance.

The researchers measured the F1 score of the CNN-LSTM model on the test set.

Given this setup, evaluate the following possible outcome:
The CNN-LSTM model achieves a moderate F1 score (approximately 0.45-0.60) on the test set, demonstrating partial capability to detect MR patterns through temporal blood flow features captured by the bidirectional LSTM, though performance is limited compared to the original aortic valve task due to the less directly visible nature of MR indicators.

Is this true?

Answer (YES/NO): NO